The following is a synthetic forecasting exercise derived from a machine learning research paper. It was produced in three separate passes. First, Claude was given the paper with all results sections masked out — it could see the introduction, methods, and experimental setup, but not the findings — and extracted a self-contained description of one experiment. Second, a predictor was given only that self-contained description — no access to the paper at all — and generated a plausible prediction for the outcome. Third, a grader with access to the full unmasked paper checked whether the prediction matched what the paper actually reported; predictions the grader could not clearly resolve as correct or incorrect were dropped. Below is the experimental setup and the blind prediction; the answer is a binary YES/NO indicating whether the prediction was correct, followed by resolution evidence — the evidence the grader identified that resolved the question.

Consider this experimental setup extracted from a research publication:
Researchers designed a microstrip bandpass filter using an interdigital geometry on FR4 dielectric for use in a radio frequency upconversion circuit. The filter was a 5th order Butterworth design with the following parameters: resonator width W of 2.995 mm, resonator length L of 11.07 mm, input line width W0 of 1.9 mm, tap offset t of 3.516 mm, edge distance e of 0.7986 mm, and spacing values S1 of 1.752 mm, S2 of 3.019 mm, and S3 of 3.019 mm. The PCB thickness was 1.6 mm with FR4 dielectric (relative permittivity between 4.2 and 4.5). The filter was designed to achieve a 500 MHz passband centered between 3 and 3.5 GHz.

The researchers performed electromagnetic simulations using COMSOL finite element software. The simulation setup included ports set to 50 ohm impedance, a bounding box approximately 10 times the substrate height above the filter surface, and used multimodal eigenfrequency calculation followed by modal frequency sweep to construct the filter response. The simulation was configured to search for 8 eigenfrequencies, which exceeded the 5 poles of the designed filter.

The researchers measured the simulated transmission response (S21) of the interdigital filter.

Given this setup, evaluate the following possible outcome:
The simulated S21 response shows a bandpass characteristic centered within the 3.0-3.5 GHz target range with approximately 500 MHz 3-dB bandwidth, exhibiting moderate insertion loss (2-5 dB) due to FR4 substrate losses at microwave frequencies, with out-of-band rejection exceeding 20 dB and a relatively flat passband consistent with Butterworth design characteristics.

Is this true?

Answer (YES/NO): NO